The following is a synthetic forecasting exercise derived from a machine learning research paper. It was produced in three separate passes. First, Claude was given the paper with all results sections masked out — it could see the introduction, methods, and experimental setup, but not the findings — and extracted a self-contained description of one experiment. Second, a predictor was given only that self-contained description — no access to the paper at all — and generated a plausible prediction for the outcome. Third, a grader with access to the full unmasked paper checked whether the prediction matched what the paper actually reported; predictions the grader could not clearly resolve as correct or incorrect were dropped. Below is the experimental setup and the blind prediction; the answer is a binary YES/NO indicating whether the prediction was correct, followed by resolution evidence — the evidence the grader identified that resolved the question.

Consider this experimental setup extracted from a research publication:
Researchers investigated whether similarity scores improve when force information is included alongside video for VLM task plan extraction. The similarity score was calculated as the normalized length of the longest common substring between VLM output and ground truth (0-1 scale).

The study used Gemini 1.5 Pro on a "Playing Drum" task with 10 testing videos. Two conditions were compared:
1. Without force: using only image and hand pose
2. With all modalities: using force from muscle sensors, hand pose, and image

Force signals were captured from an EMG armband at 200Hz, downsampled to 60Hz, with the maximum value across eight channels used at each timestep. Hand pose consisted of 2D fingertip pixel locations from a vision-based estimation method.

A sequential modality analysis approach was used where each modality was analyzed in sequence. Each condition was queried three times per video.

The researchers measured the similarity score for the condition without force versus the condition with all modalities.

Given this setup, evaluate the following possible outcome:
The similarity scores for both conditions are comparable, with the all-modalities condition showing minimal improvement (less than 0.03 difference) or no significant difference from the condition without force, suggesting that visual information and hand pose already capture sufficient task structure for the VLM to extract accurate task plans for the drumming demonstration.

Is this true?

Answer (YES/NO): NO